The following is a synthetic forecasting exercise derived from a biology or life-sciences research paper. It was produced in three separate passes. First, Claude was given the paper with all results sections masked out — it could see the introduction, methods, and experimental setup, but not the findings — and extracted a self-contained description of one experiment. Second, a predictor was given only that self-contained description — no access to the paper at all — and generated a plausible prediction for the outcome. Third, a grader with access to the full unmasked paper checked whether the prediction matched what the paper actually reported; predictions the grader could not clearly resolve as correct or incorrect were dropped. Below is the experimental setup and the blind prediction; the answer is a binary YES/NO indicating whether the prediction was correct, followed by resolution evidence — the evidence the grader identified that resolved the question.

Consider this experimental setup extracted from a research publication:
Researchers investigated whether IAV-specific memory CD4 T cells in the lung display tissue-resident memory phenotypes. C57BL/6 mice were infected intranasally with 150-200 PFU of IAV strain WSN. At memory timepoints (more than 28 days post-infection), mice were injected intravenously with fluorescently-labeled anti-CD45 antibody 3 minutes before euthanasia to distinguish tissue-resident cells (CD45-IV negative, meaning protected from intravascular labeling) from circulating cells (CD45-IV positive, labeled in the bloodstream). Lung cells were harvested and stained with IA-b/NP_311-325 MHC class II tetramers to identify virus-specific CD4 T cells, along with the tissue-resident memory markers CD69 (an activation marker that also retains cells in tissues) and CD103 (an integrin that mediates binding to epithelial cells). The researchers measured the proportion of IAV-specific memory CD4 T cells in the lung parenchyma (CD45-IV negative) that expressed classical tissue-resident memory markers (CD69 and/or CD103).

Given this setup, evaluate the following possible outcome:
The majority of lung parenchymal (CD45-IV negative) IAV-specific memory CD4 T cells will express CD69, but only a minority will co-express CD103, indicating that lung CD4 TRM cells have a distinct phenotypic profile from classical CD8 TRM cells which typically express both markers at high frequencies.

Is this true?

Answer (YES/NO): NO